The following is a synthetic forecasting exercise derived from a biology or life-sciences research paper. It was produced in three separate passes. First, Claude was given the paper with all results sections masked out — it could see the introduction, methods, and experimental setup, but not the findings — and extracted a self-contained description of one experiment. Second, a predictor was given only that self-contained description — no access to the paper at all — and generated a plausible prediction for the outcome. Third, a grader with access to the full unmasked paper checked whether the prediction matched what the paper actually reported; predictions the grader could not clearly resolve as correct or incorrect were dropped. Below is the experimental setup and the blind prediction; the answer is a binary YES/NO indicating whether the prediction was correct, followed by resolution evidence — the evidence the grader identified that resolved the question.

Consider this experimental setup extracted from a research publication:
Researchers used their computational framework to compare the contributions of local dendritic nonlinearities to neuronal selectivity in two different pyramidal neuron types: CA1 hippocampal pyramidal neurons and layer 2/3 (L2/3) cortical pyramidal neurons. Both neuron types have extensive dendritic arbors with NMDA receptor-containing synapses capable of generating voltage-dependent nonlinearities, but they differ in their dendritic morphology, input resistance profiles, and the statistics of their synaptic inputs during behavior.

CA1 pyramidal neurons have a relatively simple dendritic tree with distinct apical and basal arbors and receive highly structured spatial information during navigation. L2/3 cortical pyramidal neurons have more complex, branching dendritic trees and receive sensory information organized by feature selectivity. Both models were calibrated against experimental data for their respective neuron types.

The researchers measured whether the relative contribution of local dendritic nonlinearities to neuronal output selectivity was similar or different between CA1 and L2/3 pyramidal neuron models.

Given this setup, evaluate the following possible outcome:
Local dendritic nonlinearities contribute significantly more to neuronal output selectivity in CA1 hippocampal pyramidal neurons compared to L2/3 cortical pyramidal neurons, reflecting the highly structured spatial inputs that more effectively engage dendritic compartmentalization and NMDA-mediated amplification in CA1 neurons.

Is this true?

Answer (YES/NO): NO